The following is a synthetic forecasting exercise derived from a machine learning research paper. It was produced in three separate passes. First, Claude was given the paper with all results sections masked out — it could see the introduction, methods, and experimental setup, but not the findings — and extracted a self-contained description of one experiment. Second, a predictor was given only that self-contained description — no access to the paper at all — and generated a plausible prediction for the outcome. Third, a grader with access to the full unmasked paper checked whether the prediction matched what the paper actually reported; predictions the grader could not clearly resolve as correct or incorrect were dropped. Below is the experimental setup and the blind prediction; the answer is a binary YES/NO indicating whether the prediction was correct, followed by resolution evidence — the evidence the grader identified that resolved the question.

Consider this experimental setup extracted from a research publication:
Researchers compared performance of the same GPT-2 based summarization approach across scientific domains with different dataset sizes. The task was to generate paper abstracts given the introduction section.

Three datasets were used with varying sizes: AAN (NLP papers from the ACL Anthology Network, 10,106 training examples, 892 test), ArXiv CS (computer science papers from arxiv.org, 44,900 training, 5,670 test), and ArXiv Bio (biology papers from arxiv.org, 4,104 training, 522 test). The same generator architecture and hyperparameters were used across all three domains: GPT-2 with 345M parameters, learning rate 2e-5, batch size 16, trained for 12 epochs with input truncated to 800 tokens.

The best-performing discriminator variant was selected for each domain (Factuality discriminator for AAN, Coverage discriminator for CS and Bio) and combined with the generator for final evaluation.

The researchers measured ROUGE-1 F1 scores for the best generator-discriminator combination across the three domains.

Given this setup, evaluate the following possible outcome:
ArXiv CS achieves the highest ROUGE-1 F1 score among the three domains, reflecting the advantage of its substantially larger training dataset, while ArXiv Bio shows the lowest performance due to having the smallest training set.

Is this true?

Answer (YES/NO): NO